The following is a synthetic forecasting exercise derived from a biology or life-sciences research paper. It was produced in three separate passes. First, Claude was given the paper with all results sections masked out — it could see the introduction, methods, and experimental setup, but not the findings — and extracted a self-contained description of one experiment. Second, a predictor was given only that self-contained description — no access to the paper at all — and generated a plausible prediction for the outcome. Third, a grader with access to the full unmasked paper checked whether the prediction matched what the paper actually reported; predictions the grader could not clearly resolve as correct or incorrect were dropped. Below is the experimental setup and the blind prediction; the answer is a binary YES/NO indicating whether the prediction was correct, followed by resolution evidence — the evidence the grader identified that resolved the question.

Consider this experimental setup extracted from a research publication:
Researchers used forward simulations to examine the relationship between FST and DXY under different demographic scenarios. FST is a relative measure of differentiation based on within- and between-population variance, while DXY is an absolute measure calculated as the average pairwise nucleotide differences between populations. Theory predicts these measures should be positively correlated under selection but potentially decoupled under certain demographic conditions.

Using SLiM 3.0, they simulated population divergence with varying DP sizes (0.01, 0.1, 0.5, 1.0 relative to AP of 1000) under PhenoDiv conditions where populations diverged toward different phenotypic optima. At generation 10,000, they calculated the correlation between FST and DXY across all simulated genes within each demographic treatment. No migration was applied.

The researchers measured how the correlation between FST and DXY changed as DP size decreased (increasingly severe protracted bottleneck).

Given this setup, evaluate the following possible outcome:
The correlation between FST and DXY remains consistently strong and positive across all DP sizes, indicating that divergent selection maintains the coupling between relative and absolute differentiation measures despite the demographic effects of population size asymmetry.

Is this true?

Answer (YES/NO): NO